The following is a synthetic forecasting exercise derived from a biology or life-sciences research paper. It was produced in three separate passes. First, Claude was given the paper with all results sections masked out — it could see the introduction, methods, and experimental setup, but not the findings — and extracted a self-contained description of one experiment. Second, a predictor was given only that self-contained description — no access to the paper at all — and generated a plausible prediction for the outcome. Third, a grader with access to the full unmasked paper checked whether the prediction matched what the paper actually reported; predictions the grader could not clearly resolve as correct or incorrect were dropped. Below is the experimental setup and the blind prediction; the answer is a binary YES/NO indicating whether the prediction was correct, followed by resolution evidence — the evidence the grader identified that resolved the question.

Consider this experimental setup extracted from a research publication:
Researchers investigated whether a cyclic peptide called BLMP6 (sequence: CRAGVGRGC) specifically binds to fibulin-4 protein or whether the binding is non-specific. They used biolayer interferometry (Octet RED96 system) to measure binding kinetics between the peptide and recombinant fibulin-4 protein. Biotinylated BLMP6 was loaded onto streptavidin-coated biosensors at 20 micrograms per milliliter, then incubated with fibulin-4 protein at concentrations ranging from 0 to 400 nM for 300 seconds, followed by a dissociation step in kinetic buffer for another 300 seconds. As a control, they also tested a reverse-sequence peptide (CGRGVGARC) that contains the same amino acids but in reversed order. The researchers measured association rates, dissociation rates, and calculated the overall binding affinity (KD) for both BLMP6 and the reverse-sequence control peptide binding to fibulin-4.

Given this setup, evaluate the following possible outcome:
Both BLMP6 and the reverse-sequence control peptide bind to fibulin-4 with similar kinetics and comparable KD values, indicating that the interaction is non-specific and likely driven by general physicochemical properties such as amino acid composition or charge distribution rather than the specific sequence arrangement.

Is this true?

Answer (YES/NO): NO